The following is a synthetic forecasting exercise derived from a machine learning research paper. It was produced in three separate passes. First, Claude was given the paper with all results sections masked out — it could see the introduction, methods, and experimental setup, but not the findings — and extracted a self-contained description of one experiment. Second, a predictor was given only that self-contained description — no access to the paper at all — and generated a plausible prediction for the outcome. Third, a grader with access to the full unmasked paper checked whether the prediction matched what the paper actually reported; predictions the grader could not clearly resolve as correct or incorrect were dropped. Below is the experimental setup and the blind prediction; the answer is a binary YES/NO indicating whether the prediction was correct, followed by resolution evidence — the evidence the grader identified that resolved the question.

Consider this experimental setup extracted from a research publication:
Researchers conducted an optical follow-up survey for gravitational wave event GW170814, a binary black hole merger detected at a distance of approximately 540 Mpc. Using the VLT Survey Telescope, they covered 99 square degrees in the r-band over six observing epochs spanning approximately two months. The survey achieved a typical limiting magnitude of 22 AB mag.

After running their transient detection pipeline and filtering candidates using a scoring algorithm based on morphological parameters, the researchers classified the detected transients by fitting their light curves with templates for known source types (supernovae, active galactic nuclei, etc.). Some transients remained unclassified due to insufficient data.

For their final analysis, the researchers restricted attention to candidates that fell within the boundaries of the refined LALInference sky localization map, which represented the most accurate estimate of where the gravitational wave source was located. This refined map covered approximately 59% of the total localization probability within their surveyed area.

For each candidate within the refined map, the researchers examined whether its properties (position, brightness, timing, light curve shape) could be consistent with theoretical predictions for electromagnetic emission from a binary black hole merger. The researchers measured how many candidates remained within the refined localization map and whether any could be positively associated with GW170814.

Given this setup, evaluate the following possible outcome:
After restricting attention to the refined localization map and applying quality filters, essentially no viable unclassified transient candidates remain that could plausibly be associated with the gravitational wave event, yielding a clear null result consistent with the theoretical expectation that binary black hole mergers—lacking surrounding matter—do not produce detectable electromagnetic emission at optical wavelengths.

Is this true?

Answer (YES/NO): YES